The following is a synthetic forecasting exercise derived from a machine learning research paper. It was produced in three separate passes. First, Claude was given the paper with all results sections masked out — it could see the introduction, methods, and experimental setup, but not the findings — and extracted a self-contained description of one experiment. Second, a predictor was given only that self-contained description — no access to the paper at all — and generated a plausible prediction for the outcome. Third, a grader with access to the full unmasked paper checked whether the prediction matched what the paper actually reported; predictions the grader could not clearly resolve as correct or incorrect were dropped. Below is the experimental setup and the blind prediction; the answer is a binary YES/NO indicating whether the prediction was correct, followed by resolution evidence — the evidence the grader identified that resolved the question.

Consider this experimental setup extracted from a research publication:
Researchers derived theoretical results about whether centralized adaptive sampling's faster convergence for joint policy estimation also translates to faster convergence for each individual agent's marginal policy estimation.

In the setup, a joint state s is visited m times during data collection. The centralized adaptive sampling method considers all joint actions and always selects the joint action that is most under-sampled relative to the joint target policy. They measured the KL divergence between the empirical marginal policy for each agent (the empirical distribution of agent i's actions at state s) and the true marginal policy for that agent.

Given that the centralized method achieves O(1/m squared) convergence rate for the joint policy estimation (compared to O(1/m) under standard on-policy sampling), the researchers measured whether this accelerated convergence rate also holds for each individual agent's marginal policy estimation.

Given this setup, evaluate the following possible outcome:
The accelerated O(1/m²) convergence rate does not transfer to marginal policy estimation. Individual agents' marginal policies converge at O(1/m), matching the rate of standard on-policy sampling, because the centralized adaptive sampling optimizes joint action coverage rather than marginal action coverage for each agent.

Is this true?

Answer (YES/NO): NO